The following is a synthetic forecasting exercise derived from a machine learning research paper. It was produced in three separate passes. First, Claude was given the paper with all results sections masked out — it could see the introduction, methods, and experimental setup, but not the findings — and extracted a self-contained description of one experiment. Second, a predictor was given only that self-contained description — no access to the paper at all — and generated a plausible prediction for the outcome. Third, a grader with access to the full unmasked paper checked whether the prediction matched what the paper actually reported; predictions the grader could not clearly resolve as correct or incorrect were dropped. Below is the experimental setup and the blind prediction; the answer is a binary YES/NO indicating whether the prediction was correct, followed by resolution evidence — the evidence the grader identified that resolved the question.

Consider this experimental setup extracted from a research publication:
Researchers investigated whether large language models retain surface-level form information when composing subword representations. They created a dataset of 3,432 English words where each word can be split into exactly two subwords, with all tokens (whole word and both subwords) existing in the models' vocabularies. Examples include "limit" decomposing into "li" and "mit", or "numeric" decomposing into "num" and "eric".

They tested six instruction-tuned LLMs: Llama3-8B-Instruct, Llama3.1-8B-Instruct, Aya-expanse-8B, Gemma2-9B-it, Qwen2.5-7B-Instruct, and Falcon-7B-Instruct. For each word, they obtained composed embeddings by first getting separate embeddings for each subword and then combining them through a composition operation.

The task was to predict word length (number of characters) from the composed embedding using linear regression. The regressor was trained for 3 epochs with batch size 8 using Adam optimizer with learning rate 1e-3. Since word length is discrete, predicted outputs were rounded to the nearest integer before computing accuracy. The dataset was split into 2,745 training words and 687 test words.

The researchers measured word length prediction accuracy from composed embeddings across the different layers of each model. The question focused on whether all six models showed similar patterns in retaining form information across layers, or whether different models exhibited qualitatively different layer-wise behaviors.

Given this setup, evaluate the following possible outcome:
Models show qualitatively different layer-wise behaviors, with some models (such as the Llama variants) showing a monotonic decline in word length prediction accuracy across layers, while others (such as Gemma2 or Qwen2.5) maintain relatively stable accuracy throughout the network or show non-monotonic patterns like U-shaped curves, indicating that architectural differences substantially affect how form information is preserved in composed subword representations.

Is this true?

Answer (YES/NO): NO